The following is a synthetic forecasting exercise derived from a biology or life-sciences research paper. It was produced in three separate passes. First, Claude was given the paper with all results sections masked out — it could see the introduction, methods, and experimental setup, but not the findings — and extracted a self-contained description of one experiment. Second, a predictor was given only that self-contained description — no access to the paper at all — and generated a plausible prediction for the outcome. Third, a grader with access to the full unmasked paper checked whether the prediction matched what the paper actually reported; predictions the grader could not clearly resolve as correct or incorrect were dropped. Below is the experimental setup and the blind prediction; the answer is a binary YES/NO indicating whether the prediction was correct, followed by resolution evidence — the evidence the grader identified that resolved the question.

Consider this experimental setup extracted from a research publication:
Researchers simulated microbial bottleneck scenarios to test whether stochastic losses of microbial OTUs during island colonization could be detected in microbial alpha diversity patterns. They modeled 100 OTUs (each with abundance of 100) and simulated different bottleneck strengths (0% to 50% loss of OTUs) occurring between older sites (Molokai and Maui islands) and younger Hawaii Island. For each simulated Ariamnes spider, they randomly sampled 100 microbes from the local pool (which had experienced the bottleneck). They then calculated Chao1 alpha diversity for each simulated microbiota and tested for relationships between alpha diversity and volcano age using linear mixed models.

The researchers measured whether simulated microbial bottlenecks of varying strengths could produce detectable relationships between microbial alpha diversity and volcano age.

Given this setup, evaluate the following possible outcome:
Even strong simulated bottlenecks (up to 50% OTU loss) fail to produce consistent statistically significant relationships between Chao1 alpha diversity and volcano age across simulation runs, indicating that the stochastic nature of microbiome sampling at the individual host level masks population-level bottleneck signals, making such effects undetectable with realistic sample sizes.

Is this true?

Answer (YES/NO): NO